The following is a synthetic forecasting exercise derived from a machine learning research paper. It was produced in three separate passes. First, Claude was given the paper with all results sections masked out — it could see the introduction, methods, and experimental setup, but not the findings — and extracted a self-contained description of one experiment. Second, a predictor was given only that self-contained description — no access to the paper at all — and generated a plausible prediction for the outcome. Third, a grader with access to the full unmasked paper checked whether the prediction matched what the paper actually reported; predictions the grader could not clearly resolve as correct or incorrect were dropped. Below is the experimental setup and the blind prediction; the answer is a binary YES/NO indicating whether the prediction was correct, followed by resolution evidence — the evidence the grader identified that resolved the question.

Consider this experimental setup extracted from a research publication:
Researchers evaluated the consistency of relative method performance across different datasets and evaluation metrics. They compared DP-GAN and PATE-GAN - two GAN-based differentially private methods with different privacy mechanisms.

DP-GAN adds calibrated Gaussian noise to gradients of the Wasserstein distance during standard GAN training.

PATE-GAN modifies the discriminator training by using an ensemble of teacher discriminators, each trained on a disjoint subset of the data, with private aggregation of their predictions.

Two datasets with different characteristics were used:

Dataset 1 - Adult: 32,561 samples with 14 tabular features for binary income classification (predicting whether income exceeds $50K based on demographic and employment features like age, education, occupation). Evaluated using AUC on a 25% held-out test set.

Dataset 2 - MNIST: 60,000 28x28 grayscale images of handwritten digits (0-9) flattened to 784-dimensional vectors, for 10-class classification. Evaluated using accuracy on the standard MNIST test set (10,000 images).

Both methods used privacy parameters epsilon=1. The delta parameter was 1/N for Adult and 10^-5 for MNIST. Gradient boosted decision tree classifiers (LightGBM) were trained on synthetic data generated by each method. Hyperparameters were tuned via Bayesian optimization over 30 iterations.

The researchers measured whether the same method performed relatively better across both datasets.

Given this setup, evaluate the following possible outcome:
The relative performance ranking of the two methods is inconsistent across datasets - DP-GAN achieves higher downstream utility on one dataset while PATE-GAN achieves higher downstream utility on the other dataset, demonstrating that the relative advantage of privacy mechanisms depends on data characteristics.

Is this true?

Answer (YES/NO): NO